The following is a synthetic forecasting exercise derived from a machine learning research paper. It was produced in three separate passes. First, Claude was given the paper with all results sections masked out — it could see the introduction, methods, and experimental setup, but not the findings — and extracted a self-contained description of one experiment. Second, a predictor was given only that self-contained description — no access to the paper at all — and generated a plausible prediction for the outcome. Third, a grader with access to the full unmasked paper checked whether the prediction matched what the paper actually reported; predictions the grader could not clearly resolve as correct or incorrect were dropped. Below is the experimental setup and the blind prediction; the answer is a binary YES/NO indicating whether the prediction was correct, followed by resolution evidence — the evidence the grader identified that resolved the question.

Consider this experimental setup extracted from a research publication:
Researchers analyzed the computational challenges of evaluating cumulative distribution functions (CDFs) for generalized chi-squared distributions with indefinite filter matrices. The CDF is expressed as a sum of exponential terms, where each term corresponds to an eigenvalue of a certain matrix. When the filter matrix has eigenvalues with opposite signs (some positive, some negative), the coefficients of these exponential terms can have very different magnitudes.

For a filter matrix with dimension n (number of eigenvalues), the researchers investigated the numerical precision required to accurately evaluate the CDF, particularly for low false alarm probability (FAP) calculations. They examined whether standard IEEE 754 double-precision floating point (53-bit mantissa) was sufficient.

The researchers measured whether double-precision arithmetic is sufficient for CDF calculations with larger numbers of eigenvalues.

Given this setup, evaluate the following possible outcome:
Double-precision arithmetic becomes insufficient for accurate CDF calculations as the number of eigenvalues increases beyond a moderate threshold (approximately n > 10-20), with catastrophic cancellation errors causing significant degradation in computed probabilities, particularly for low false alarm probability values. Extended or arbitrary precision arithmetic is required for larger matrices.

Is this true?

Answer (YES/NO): NO